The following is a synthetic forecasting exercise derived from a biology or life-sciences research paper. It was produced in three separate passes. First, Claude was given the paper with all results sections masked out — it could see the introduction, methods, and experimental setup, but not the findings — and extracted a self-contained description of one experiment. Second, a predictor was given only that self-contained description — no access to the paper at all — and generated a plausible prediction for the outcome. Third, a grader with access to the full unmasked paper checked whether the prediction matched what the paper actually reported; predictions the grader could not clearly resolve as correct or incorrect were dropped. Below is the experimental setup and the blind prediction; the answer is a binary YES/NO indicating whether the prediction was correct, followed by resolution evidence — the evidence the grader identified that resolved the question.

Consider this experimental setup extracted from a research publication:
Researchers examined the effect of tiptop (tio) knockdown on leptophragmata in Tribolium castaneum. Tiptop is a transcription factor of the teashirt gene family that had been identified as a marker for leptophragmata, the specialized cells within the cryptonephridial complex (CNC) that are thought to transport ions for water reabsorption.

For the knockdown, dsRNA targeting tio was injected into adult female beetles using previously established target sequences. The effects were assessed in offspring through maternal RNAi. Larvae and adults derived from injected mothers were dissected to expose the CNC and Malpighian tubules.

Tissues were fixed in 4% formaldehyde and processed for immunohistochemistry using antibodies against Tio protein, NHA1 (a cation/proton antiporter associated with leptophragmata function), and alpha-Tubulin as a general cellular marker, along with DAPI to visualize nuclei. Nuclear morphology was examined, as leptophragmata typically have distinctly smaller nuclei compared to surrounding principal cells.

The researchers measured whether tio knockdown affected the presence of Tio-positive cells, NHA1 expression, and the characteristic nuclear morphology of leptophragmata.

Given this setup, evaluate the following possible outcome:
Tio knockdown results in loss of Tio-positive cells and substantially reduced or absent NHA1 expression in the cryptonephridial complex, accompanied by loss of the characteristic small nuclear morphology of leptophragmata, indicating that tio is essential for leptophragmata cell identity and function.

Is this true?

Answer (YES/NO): YES